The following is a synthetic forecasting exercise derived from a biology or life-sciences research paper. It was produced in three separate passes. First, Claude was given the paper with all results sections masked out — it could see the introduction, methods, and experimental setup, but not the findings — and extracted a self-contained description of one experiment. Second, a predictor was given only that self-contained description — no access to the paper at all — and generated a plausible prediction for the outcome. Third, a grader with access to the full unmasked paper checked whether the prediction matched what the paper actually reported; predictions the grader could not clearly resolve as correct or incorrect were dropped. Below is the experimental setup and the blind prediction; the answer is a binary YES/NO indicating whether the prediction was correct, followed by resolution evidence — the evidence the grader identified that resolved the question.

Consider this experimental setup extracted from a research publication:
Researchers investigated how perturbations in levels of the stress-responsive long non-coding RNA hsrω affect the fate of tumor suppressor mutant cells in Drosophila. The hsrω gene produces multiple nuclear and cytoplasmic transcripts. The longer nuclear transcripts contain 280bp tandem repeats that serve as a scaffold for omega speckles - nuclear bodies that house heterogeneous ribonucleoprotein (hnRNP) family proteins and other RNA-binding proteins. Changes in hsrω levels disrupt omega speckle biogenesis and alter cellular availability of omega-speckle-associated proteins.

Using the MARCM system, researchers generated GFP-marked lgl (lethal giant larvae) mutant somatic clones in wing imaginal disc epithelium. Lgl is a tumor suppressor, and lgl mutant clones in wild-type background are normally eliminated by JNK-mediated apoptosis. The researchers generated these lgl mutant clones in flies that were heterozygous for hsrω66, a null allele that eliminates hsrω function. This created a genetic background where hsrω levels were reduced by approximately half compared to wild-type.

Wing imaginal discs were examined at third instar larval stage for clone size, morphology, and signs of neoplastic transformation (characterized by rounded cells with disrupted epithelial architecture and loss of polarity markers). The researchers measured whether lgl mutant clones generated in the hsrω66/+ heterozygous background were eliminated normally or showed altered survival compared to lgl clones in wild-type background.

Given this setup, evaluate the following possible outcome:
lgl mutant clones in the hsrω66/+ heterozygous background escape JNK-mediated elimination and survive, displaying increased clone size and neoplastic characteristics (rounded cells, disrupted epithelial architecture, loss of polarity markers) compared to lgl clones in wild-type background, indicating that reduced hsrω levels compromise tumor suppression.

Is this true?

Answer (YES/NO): YES